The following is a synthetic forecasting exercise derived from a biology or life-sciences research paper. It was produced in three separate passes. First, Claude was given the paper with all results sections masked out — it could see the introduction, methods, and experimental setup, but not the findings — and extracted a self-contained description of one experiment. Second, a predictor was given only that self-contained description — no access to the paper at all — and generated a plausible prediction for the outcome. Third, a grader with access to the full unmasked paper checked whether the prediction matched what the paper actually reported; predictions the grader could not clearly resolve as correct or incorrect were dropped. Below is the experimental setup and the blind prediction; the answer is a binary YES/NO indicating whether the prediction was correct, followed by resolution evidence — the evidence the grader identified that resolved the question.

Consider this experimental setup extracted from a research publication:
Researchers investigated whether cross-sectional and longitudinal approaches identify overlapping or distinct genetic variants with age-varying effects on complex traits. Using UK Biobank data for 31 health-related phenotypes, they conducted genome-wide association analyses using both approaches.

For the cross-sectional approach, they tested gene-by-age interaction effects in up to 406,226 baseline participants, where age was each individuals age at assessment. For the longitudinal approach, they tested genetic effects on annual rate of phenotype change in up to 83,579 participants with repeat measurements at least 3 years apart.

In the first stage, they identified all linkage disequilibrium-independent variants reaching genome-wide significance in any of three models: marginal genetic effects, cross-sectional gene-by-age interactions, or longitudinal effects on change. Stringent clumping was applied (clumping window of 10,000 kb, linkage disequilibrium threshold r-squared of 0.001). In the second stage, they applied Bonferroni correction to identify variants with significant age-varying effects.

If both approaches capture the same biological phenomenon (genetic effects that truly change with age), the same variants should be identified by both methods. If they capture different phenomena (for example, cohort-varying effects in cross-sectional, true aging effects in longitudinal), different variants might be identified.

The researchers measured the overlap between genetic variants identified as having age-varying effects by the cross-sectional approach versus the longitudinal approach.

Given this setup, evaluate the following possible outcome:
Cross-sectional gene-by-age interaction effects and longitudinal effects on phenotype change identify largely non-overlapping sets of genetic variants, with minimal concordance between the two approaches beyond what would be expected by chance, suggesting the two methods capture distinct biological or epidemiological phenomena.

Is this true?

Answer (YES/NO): NO